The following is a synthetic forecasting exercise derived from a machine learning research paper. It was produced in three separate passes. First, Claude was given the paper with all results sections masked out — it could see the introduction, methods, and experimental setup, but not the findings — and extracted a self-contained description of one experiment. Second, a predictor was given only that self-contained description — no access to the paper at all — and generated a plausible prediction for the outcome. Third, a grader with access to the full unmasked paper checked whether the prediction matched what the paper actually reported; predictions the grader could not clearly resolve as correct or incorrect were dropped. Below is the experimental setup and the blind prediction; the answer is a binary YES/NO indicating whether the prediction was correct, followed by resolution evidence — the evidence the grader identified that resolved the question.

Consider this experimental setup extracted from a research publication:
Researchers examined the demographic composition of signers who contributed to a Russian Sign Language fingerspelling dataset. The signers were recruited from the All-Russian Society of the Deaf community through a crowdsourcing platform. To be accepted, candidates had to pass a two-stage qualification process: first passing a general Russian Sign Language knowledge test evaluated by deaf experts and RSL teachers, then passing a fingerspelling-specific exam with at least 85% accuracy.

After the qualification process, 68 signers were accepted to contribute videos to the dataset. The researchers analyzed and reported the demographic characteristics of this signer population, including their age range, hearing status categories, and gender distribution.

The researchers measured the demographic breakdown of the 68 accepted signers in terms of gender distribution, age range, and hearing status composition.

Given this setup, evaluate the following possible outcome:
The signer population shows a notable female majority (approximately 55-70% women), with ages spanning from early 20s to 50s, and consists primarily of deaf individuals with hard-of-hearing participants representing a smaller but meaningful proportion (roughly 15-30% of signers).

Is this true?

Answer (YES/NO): NO